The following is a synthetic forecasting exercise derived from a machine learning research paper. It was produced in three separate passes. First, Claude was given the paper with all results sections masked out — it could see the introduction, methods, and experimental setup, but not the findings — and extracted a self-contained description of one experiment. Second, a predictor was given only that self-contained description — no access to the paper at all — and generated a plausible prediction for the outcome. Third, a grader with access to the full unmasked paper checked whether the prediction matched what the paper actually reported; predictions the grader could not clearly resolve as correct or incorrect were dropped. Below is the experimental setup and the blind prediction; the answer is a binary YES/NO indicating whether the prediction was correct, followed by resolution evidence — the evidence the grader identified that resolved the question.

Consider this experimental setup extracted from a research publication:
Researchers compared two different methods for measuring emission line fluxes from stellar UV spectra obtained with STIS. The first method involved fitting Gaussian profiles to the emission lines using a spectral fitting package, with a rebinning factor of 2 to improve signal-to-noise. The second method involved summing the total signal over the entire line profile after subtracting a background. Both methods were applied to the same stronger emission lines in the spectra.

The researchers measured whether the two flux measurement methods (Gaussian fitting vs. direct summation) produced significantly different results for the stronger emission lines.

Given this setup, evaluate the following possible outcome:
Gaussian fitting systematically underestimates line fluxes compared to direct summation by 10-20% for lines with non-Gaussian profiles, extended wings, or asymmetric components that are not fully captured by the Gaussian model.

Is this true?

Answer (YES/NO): NO